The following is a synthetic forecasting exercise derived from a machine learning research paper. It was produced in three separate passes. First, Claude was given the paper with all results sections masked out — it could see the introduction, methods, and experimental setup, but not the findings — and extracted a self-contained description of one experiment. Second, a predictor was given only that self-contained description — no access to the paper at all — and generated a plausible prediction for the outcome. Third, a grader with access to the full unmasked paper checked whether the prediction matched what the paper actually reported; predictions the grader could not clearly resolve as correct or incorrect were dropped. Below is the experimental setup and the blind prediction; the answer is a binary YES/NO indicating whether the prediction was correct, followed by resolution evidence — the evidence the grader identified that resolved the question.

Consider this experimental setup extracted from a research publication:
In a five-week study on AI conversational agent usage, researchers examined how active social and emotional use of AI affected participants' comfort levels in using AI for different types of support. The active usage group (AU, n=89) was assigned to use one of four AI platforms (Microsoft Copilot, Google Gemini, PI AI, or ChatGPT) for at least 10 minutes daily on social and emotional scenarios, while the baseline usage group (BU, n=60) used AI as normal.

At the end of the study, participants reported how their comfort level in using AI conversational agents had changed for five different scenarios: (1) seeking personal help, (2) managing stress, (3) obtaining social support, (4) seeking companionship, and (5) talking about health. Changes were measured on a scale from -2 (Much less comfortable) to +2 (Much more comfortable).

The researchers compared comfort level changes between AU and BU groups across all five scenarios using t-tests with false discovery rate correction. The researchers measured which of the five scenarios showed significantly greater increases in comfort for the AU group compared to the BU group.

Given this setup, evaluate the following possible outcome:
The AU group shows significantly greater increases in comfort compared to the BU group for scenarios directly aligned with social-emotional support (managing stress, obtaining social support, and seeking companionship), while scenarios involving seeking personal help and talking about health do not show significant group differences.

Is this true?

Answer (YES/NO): NO